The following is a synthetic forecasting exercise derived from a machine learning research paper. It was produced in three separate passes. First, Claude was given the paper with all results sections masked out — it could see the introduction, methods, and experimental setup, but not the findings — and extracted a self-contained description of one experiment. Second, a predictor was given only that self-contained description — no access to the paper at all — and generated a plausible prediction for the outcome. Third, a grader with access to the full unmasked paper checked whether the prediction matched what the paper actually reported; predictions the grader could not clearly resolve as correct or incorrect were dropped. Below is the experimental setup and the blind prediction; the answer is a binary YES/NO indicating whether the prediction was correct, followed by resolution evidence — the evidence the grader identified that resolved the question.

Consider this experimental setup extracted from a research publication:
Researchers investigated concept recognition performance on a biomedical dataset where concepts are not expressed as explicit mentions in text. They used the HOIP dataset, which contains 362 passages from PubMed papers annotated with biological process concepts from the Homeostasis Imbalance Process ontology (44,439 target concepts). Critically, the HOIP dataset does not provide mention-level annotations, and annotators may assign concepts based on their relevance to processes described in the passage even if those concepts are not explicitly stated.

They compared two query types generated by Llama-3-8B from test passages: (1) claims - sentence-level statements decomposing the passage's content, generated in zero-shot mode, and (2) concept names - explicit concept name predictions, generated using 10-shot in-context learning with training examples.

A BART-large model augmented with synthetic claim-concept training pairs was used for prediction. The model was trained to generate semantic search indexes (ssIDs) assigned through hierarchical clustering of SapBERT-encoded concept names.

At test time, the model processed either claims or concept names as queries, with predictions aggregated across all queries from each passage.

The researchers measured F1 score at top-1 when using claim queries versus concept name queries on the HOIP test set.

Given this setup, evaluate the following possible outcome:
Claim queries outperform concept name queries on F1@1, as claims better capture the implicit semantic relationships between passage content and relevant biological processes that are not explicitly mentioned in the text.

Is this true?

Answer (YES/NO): NO